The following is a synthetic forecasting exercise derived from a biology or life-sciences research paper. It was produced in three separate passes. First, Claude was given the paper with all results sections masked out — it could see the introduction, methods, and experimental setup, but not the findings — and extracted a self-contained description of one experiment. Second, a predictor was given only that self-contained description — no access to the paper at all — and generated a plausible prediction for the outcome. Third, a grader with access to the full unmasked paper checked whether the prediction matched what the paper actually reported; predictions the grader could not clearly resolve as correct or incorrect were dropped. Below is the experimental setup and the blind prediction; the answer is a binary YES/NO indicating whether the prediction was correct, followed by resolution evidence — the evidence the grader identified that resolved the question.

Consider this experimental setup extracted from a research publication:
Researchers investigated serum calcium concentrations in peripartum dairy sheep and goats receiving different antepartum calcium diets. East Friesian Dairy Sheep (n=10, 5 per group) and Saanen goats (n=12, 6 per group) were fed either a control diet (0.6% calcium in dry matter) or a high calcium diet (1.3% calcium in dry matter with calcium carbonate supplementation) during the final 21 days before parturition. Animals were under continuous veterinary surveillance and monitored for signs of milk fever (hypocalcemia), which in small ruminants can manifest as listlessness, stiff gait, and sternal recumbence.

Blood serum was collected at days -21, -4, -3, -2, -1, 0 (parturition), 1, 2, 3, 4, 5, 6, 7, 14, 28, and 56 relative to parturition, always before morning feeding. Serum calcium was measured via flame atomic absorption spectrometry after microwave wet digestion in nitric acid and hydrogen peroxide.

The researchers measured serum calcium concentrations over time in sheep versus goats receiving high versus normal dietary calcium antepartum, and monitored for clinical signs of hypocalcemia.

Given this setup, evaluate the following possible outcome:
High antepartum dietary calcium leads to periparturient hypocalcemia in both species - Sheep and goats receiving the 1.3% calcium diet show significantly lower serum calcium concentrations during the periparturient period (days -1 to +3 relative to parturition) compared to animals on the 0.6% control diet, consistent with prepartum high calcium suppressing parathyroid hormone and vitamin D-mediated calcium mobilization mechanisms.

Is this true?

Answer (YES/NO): NO